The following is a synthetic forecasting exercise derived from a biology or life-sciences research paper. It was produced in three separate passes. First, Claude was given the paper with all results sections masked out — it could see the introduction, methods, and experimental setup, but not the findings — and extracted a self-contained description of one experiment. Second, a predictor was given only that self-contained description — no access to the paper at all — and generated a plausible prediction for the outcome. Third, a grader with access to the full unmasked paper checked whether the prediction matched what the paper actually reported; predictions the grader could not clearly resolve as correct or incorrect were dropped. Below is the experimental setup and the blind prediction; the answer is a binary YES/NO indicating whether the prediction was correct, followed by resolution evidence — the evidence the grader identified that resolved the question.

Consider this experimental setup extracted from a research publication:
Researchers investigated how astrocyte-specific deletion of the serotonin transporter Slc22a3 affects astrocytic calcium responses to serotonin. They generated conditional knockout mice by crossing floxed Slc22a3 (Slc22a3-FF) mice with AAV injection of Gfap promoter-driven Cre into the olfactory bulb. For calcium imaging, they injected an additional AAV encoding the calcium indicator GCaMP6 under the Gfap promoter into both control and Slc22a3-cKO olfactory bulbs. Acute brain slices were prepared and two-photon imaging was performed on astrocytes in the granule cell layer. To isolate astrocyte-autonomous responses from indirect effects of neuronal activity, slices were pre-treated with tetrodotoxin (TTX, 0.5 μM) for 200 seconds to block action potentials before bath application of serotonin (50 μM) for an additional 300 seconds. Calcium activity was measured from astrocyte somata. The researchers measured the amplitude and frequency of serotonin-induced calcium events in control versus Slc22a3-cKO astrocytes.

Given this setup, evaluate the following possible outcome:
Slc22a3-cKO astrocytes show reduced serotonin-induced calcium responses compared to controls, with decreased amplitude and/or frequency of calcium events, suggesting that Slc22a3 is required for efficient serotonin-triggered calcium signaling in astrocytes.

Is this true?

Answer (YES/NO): YES